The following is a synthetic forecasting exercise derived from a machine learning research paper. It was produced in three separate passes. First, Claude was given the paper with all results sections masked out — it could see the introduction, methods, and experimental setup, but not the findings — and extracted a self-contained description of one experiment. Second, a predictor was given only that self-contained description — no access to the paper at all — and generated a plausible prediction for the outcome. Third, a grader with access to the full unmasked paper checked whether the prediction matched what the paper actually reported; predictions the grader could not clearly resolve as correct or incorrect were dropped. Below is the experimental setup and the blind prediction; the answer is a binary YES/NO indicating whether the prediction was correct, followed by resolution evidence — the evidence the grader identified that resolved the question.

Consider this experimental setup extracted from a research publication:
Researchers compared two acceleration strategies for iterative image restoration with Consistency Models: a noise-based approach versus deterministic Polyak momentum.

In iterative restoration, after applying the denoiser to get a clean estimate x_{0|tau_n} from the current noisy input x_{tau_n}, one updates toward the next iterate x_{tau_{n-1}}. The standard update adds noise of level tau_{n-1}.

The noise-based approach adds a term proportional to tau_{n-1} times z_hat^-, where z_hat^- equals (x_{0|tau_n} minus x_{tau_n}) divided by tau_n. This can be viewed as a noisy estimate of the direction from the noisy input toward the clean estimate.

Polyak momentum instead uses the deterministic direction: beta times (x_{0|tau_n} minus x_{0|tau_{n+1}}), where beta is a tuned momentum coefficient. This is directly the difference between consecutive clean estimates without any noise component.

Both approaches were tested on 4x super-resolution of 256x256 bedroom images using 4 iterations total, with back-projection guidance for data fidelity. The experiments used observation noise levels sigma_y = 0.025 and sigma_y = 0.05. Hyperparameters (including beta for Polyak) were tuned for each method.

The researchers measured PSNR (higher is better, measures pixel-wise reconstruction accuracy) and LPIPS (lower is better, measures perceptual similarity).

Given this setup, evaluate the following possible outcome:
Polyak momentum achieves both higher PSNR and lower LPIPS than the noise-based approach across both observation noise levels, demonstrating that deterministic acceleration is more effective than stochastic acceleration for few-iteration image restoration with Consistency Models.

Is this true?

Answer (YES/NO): NO